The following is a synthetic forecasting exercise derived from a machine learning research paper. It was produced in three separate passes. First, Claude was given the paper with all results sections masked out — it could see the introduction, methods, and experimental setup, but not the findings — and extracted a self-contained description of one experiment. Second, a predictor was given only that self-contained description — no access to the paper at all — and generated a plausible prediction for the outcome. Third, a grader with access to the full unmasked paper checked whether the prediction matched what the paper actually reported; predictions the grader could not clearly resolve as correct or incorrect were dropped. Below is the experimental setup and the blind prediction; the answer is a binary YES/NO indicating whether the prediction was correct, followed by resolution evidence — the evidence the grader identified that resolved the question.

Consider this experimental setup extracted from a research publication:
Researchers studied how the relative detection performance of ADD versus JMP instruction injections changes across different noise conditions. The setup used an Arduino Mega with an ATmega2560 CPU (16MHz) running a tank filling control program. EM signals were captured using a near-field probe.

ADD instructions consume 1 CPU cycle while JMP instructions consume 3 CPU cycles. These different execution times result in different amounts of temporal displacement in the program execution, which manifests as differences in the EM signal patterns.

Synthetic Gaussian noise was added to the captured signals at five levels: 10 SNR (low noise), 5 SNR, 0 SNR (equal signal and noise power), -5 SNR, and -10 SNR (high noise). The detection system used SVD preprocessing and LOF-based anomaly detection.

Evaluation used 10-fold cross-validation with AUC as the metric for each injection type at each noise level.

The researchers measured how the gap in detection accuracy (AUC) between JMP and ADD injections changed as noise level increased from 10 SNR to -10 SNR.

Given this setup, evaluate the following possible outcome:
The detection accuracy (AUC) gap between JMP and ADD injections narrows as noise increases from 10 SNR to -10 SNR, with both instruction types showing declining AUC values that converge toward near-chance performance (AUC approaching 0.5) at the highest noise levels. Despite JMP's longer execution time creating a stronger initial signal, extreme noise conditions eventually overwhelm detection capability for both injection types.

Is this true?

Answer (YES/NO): NO